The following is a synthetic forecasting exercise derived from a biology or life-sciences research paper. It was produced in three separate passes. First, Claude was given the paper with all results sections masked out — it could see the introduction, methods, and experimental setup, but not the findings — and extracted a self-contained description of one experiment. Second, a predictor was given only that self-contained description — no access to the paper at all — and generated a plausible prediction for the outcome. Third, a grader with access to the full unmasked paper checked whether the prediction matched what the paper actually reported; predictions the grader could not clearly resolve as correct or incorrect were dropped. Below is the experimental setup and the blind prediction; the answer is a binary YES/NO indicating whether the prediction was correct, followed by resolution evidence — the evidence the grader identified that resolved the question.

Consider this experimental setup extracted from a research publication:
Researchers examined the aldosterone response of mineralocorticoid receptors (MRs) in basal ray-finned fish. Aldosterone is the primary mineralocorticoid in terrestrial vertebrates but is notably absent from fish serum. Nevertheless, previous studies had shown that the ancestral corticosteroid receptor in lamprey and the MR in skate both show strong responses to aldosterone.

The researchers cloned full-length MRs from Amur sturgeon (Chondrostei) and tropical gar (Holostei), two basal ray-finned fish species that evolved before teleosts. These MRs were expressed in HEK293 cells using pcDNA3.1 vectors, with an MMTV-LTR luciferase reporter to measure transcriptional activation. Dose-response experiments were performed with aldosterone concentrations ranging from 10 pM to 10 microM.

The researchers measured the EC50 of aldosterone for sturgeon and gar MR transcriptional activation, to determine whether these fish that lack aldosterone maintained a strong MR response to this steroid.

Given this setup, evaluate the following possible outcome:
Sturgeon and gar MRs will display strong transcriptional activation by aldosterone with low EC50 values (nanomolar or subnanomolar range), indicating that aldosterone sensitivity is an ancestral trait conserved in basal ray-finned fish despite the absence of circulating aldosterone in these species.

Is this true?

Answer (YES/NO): YES